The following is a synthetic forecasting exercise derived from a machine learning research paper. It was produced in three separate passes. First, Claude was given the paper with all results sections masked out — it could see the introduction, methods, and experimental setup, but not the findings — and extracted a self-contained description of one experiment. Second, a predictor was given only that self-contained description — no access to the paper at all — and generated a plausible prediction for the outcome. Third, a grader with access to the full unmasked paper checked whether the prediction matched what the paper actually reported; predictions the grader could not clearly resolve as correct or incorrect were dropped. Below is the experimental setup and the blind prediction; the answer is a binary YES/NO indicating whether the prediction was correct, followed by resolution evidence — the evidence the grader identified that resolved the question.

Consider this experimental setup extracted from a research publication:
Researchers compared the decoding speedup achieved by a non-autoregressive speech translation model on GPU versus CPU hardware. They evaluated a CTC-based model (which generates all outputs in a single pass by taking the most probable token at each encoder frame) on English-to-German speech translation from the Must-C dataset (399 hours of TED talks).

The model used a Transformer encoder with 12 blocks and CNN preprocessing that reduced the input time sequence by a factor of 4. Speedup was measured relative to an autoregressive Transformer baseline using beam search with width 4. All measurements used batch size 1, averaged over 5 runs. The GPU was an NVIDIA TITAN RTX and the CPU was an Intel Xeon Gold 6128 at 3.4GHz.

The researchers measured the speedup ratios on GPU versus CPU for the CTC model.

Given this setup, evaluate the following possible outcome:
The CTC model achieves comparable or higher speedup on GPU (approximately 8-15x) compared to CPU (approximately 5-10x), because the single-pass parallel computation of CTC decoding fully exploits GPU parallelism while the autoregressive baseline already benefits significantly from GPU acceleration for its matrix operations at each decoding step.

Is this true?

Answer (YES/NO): NO